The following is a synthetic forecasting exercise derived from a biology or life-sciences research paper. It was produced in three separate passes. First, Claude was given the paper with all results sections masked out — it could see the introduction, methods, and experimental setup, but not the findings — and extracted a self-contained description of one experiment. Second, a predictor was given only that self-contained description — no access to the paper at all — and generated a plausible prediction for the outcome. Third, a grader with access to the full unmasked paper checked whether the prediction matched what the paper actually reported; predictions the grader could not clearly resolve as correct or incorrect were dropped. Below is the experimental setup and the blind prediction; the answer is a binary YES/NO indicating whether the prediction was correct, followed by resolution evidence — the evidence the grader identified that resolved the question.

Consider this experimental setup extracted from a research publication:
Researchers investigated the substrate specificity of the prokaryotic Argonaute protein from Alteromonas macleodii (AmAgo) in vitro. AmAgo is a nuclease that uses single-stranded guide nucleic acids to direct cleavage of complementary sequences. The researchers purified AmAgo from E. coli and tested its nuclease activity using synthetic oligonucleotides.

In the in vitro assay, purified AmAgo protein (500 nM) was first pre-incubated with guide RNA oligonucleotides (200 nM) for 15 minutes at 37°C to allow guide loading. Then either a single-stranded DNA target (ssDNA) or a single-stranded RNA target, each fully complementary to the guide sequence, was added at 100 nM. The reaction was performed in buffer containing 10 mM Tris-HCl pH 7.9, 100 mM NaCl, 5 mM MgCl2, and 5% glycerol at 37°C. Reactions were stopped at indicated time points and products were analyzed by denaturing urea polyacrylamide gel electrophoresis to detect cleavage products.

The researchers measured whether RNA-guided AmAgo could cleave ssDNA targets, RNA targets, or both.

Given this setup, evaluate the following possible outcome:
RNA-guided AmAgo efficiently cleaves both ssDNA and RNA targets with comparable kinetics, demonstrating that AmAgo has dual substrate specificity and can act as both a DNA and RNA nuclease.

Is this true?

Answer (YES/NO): NO